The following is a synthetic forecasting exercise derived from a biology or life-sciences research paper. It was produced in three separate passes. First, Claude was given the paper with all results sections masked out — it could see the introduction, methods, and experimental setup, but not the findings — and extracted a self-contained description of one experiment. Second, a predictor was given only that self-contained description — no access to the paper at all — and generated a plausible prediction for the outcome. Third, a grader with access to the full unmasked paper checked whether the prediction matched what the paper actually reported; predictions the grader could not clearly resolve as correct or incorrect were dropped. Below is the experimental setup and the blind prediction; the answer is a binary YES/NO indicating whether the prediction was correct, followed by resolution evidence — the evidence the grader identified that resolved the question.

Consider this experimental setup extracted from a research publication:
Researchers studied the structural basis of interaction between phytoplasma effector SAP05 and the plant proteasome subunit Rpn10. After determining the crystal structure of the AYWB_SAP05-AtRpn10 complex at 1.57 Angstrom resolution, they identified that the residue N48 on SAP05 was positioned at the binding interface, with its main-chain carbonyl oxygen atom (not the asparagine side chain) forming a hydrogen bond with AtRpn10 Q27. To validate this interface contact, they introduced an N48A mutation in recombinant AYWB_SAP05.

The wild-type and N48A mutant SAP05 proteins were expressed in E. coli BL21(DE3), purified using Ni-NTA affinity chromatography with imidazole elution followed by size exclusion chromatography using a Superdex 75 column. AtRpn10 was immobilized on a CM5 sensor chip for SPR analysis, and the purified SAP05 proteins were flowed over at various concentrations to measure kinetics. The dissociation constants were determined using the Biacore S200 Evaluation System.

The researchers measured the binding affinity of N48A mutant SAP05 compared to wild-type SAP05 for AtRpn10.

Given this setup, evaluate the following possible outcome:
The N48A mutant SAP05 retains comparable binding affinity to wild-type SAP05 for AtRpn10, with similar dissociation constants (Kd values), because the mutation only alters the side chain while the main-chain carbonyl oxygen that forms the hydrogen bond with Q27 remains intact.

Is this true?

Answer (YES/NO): YES